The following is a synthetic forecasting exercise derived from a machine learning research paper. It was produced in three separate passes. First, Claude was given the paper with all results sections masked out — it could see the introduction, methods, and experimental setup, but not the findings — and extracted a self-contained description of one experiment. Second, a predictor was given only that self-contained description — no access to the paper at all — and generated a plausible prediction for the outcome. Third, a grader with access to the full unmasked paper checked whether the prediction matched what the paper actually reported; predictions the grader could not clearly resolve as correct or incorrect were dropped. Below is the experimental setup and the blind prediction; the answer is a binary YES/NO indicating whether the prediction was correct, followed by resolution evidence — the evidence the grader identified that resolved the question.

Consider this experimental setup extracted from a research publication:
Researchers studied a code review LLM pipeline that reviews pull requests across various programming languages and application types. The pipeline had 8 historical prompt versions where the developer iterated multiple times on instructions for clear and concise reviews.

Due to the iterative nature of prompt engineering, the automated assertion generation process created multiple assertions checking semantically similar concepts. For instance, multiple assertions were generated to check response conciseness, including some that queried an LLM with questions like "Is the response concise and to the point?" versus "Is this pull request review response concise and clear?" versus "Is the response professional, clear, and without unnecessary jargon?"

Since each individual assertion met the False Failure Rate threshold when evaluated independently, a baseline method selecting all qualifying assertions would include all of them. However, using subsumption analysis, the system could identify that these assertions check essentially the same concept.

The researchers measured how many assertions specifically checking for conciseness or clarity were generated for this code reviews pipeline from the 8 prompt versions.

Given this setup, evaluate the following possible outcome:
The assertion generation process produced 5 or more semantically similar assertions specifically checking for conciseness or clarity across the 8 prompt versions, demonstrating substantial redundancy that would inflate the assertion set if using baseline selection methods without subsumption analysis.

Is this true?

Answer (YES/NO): YES